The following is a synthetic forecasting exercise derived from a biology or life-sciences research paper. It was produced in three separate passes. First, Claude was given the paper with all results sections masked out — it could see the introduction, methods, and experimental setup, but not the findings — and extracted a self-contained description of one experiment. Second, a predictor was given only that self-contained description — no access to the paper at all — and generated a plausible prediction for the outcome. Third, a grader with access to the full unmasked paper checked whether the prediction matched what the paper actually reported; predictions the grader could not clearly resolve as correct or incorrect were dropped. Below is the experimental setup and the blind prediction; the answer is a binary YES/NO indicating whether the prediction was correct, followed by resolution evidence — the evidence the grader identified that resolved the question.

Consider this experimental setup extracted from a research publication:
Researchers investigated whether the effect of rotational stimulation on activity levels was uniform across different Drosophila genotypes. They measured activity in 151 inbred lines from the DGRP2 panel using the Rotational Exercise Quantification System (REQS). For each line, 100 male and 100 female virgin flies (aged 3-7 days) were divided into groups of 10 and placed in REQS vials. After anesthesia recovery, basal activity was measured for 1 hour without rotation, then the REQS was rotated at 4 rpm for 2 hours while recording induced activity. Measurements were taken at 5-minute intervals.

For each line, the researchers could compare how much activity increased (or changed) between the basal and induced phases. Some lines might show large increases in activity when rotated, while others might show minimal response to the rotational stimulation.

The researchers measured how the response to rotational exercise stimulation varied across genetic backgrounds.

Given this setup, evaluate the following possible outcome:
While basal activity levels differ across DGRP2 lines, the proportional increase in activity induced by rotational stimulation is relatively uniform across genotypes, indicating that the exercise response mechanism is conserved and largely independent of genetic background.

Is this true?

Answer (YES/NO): NO